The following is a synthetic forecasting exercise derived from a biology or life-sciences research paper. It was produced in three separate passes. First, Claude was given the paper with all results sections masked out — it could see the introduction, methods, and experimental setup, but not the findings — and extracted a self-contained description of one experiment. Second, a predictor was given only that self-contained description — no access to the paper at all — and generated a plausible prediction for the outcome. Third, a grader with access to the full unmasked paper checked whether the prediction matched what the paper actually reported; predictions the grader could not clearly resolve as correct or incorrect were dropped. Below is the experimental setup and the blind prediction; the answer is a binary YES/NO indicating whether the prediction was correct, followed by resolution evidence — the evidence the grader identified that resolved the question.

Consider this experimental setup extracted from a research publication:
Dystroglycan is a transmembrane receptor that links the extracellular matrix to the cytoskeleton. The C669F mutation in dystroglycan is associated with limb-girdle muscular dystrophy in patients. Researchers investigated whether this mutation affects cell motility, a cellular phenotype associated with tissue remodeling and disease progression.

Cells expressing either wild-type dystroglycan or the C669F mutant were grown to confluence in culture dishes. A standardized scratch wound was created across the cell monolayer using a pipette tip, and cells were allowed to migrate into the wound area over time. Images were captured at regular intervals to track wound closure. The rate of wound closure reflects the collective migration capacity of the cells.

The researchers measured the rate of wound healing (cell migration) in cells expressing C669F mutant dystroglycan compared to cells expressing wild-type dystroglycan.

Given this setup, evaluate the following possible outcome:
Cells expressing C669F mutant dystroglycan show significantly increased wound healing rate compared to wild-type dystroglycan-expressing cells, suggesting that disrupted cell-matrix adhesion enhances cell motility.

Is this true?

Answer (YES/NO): YES